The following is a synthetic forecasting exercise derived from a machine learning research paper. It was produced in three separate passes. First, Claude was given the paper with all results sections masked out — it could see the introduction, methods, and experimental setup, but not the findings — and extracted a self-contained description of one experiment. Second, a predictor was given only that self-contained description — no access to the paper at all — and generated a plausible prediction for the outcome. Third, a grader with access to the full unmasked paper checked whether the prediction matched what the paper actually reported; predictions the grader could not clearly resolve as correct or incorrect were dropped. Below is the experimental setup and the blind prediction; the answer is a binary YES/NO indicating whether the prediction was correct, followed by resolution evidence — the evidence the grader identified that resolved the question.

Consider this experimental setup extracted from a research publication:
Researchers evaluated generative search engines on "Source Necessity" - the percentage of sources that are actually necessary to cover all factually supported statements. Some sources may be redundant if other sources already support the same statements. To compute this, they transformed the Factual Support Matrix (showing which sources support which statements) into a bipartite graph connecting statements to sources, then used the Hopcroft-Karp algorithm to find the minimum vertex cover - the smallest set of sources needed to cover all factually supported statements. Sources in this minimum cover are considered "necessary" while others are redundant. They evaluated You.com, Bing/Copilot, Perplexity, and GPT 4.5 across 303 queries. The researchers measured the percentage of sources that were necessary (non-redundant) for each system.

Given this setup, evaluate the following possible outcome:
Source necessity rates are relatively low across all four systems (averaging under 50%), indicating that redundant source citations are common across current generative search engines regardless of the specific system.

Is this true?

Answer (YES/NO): NO